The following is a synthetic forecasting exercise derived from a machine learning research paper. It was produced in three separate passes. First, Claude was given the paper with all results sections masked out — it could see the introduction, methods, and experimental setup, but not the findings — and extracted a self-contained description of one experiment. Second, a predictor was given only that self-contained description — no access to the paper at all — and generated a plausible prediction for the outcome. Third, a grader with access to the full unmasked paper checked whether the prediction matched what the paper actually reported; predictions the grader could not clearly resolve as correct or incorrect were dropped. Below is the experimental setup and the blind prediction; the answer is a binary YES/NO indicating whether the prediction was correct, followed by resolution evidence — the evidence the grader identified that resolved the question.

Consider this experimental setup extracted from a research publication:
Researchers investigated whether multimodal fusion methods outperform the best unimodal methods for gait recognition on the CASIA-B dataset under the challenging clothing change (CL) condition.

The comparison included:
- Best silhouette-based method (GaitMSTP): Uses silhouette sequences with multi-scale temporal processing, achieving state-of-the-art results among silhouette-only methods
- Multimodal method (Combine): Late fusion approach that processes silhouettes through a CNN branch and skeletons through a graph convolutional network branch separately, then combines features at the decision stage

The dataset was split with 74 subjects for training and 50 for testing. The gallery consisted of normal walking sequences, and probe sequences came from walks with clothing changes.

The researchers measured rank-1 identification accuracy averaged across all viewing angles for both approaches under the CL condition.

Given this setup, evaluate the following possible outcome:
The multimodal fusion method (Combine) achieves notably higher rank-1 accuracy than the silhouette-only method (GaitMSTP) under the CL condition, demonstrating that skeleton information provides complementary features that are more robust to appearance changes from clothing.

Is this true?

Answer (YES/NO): YES